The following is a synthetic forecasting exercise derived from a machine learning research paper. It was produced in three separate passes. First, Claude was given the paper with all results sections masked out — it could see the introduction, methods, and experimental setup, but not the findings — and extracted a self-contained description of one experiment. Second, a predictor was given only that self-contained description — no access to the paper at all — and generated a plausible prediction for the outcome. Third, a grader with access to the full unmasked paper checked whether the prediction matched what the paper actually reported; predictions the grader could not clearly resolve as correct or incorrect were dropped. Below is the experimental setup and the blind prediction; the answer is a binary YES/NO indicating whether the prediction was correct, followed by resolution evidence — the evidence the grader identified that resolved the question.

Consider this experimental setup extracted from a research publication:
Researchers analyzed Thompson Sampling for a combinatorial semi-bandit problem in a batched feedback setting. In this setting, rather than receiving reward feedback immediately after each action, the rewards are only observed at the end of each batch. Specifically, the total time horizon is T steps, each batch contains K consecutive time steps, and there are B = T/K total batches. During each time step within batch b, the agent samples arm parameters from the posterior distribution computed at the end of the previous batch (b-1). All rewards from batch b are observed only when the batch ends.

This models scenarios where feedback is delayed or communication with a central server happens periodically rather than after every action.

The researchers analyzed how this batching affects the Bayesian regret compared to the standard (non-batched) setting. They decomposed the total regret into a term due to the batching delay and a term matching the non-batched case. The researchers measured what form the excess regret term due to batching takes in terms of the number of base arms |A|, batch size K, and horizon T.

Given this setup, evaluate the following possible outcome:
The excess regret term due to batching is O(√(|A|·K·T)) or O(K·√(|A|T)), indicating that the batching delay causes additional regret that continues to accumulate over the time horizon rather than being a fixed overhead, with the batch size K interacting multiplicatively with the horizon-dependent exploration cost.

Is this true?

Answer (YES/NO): NO